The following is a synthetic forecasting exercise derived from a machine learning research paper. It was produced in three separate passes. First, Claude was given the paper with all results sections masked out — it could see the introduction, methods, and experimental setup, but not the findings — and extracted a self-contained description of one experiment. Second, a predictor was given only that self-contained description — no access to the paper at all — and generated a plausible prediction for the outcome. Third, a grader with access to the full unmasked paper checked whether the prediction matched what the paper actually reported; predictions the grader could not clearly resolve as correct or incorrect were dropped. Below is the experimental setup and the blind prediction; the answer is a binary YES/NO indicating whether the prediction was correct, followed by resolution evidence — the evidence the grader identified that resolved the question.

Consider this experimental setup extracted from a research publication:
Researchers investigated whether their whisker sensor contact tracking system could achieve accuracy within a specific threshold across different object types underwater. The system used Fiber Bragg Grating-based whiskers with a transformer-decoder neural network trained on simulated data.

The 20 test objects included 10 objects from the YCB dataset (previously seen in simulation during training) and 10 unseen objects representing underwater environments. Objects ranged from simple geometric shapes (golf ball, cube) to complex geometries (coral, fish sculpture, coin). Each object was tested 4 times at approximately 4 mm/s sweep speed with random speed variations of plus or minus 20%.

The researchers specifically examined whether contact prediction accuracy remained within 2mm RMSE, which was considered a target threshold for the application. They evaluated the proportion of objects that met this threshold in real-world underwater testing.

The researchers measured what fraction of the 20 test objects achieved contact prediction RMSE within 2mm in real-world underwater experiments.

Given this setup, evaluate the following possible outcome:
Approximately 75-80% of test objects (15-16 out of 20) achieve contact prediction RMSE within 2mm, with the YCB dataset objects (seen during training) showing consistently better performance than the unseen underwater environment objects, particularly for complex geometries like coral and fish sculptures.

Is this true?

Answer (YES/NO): NO